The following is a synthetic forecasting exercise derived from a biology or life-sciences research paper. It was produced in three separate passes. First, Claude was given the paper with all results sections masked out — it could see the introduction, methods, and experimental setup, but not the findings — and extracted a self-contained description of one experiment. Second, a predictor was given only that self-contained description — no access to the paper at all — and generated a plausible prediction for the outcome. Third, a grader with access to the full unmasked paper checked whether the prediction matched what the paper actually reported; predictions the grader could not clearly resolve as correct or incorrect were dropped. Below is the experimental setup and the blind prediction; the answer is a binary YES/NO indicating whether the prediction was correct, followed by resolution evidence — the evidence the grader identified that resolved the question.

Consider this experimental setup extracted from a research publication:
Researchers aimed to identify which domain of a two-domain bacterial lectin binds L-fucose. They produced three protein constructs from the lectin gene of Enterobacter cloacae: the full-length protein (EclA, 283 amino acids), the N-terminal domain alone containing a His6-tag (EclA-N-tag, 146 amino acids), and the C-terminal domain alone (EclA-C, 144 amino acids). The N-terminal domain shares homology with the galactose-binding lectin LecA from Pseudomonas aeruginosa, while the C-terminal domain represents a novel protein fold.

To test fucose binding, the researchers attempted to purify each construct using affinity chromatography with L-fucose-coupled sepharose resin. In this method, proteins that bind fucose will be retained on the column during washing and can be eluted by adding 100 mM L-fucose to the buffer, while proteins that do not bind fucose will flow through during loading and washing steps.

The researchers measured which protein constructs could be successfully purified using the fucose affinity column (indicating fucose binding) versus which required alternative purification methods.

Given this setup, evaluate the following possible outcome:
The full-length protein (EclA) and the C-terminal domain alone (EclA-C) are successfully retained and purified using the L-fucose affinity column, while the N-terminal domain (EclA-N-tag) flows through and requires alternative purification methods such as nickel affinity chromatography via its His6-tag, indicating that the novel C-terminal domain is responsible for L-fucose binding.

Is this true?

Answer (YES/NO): YES